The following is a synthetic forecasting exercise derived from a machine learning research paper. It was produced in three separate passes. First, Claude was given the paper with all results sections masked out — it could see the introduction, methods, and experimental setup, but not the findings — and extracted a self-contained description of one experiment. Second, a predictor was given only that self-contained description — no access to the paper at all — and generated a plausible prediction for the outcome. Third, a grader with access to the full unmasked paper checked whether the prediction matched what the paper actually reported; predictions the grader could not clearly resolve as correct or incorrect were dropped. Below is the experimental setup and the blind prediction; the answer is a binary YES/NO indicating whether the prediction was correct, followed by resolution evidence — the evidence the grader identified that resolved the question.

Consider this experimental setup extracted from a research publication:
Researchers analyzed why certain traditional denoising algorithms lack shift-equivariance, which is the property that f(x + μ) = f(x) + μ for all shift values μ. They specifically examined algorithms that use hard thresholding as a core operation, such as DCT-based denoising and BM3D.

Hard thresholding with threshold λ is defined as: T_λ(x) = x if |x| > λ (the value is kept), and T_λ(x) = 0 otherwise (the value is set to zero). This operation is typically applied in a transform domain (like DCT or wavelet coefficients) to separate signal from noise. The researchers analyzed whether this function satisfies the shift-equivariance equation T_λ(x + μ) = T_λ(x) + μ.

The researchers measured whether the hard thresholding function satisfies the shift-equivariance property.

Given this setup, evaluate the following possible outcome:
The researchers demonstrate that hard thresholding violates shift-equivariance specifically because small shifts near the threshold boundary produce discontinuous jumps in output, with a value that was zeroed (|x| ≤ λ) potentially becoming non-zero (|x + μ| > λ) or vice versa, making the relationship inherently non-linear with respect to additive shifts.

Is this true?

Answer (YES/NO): NO